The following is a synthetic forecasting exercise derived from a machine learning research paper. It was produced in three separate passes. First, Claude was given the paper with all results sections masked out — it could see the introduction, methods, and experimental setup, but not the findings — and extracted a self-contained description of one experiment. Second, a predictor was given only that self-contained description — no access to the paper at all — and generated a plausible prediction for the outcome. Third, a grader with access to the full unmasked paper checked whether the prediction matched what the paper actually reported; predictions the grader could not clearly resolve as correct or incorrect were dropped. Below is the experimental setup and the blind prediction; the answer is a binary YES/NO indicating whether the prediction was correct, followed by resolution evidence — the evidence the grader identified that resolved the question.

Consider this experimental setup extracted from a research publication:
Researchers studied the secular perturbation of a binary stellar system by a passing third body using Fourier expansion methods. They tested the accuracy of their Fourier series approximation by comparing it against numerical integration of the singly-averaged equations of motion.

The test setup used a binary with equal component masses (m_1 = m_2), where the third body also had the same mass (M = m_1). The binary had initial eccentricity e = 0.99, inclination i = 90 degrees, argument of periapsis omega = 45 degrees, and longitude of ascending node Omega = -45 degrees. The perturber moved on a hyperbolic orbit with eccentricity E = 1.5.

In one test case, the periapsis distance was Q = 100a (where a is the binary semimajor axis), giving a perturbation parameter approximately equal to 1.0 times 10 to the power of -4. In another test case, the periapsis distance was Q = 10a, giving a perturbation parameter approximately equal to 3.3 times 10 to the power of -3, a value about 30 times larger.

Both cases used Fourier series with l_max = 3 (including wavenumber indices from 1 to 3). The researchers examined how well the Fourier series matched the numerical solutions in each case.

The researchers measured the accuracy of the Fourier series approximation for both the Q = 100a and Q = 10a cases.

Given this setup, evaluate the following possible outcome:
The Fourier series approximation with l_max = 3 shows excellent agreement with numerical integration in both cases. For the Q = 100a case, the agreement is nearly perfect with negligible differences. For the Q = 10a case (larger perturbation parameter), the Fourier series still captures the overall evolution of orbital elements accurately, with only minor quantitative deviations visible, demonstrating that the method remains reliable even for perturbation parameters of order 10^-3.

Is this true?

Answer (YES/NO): NO